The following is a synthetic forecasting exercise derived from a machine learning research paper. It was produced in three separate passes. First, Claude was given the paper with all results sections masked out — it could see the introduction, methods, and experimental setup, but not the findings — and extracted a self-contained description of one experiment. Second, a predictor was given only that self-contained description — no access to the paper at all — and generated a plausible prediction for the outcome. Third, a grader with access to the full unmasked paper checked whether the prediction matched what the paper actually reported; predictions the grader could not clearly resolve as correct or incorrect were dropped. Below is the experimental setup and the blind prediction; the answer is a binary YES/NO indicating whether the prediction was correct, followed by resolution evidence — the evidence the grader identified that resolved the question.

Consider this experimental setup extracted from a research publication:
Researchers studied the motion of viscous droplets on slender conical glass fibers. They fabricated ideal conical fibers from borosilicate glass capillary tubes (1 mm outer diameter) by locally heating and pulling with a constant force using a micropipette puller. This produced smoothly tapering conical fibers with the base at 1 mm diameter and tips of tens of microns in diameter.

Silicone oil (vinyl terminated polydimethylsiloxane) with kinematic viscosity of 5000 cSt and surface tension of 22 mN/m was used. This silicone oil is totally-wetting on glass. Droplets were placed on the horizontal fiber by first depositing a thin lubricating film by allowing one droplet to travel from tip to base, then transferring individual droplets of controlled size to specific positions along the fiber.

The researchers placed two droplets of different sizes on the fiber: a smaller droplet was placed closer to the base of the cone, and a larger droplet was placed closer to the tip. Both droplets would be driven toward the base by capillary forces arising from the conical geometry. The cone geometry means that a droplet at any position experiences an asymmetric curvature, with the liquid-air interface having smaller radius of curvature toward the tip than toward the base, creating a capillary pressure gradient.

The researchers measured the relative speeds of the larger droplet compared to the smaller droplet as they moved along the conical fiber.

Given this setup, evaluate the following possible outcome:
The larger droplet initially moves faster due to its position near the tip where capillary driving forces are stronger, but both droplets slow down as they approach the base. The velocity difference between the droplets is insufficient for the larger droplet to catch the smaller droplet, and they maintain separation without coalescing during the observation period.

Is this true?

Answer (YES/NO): NO